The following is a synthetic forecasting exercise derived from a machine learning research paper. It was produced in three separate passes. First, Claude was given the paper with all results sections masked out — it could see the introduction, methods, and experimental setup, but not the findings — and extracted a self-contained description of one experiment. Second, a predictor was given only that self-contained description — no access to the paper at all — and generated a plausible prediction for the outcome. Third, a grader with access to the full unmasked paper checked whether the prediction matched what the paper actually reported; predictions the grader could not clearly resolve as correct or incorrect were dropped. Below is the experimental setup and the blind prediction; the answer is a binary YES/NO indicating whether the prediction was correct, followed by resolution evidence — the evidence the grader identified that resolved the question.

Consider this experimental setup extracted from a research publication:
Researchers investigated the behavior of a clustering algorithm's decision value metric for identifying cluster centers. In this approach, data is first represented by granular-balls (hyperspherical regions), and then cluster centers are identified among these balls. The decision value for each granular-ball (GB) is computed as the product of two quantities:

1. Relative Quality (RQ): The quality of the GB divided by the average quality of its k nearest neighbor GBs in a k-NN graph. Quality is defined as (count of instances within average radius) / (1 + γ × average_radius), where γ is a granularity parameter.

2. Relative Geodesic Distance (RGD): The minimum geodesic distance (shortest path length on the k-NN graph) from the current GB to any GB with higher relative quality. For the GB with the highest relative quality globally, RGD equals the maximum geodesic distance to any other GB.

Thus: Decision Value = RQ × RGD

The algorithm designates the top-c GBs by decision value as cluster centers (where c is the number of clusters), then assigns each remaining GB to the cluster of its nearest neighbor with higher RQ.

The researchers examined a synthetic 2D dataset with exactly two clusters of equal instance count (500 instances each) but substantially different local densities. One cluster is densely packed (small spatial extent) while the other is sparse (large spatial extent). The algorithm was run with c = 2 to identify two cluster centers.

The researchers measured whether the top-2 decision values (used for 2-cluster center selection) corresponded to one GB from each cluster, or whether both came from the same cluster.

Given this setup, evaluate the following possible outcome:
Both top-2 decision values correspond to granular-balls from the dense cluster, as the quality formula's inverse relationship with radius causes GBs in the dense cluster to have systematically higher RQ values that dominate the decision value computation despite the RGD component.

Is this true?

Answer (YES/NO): NO